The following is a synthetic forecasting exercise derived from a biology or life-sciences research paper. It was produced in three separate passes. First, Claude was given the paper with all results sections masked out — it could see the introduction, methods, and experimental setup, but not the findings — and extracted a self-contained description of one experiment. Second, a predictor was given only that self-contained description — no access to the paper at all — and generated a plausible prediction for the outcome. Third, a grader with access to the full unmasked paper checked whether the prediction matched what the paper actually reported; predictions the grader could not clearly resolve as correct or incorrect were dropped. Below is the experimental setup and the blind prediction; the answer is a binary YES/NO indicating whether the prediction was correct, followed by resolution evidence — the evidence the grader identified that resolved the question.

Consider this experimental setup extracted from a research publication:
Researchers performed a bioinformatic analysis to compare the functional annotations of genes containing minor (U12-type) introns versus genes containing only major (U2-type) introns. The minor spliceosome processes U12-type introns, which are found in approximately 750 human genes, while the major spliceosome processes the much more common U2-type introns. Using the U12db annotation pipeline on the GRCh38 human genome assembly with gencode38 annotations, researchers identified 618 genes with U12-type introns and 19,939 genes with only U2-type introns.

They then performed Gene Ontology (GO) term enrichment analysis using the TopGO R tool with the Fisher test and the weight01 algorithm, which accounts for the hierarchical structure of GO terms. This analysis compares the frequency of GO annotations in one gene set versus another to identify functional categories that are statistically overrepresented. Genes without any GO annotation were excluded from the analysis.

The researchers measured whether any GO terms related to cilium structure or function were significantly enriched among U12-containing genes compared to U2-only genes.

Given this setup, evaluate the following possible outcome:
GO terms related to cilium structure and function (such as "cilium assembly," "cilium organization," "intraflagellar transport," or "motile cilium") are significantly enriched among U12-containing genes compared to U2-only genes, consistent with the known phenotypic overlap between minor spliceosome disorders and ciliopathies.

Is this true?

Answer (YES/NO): YES